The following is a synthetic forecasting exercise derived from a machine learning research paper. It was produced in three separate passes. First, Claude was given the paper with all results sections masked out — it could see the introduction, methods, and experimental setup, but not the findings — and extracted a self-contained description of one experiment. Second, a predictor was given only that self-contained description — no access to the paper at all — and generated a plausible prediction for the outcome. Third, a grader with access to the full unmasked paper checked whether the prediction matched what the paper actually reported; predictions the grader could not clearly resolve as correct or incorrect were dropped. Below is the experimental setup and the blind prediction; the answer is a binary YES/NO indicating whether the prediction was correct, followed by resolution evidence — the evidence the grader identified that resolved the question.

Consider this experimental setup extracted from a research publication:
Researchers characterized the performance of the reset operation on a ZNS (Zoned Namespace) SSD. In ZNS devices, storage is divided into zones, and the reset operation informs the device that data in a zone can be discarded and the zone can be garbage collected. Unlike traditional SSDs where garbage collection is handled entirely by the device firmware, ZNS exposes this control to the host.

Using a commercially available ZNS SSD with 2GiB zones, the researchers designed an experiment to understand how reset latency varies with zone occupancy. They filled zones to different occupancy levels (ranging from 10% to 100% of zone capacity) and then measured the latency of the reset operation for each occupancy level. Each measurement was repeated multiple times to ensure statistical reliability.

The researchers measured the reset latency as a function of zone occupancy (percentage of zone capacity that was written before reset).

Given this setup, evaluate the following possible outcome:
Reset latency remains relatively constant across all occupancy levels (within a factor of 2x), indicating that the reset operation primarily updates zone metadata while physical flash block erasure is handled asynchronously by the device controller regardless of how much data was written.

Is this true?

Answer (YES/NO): NO